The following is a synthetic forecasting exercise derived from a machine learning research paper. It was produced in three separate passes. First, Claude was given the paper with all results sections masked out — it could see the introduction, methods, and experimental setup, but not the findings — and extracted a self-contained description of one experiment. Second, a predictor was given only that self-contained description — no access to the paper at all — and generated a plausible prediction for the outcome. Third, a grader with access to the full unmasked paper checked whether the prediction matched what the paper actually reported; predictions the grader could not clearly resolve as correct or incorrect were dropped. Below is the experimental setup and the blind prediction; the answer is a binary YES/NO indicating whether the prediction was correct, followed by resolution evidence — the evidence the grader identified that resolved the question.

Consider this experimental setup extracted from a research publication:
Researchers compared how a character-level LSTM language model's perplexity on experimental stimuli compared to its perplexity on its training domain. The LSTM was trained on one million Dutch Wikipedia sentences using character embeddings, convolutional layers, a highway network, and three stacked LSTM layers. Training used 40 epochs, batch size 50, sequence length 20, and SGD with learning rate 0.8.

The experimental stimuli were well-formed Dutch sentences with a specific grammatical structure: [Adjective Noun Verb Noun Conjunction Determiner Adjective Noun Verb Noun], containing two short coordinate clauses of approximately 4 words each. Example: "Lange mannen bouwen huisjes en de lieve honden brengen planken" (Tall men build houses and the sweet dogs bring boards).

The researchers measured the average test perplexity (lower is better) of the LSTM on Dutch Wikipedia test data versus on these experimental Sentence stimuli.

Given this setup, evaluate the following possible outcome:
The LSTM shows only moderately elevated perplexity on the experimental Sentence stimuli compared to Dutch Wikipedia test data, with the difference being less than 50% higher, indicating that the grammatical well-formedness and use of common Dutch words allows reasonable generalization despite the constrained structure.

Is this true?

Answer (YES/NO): NO